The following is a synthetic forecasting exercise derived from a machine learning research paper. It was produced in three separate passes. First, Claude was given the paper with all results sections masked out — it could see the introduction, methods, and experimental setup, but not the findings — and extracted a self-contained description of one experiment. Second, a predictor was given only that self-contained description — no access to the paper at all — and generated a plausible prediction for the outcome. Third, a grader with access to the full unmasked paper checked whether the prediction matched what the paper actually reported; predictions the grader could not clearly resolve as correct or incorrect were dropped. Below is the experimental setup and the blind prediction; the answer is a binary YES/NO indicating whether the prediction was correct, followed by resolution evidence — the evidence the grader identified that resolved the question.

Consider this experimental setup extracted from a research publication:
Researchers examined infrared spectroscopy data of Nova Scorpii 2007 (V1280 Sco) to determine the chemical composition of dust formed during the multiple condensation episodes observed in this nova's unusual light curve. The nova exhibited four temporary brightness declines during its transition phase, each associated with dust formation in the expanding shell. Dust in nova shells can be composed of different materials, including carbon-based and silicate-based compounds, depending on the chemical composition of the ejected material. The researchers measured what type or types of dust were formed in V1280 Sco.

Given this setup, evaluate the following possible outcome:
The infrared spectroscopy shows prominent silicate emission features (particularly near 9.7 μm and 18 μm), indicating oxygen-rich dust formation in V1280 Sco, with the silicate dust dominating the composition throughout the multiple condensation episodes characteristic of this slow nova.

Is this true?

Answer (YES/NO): NO